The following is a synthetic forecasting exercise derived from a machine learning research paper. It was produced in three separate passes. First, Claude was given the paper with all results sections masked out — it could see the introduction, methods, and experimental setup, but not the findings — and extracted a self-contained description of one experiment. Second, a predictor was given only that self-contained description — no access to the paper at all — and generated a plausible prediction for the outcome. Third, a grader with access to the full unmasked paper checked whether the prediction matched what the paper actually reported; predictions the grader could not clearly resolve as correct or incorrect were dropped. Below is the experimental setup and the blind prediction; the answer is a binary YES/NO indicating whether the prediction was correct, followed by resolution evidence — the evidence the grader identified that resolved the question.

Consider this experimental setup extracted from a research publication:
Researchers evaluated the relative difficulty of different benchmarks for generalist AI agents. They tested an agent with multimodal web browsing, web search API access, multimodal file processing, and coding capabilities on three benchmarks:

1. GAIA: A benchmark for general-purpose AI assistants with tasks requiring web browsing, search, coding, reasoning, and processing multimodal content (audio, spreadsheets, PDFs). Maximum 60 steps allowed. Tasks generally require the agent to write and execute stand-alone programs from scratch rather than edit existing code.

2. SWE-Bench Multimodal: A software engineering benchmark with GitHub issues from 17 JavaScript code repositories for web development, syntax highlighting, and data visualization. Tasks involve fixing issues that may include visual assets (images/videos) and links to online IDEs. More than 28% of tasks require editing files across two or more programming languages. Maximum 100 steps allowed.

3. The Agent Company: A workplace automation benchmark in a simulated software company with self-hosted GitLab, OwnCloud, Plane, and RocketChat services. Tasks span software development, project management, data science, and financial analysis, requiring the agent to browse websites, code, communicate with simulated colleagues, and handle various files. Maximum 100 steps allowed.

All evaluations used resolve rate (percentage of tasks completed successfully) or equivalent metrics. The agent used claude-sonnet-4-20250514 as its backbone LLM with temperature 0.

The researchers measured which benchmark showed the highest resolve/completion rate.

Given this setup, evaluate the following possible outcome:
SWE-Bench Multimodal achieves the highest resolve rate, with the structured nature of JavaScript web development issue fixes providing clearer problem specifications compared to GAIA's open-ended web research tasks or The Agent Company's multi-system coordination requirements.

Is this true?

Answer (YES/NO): NO